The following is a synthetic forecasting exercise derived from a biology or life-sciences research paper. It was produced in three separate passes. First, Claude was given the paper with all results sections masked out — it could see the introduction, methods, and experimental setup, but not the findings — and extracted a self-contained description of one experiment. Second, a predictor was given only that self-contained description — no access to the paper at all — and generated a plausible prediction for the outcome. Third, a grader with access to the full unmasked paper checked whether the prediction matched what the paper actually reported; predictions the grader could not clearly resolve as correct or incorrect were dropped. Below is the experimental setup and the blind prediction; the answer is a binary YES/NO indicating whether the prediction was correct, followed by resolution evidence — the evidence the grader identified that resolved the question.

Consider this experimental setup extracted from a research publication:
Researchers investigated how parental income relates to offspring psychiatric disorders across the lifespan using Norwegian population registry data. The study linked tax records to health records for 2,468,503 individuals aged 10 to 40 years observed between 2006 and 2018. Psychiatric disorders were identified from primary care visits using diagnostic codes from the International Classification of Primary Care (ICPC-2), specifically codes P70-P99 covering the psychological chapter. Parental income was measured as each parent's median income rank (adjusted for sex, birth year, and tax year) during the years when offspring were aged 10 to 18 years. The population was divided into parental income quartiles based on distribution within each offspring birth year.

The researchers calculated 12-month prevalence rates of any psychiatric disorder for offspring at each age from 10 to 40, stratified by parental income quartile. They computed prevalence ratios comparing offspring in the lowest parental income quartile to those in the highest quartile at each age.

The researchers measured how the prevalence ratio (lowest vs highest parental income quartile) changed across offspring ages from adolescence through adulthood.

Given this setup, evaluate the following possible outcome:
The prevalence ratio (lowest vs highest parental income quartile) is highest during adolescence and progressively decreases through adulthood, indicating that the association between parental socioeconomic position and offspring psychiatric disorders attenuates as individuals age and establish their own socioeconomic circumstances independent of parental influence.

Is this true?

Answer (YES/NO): YES